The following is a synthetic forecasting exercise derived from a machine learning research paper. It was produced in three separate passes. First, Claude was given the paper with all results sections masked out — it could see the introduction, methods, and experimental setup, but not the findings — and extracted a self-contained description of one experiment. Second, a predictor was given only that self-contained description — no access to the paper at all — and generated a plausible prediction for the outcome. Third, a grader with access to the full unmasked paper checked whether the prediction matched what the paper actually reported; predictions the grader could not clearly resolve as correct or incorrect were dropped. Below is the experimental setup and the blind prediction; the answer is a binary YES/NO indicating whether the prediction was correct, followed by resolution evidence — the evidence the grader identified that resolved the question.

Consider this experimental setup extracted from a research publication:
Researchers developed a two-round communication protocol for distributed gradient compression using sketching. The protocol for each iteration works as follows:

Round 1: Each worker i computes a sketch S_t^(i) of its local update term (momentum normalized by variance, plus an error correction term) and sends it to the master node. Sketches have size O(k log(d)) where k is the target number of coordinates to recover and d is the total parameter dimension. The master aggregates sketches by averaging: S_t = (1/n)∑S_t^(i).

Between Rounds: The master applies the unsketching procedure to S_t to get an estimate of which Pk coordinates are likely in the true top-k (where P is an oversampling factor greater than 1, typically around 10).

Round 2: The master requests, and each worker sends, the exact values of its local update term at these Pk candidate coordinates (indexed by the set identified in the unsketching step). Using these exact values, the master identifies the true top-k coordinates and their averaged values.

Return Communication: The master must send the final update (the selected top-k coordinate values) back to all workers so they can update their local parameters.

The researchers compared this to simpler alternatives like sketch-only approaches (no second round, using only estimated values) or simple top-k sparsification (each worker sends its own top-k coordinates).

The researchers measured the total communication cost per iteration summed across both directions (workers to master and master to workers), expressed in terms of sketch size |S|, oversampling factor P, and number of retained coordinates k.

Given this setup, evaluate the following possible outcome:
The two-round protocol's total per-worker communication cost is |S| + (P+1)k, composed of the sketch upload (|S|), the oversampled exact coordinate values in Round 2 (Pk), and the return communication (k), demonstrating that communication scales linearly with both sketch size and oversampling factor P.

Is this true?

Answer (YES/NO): YES